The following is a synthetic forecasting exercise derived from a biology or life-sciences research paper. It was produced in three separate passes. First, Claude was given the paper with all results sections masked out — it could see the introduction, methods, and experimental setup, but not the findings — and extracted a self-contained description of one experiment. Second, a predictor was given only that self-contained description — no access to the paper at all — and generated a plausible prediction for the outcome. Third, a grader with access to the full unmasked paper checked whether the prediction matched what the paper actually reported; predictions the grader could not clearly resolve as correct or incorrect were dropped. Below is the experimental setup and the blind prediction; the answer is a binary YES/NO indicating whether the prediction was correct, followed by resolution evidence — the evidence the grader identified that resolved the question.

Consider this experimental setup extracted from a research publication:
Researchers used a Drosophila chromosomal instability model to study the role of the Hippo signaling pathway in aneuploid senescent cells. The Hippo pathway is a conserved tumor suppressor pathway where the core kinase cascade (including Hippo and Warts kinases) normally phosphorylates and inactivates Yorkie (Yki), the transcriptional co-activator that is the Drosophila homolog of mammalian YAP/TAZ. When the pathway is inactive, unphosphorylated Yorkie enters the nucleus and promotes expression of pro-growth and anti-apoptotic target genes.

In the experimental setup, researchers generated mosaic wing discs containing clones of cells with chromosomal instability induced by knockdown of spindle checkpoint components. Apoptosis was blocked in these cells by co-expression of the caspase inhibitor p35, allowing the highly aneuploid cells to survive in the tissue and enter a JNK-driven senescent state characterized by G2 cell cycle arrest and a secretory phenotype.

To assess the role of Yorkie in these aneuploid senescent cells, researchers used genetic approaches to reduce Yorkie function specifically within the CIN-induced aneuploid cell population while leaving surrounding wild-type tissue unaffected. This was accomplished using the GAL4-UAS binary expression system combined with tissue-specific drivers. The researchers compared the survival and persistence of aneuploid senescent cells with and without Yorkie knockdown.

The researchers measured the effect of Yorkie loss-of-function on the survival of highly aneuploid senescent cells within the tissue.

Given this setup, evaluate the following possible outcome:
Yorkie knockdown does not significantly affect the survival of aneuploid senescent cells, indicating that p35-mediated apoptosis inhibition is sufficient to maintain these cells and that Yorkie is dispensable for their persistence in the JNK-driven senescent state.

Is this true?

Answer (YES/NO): NO